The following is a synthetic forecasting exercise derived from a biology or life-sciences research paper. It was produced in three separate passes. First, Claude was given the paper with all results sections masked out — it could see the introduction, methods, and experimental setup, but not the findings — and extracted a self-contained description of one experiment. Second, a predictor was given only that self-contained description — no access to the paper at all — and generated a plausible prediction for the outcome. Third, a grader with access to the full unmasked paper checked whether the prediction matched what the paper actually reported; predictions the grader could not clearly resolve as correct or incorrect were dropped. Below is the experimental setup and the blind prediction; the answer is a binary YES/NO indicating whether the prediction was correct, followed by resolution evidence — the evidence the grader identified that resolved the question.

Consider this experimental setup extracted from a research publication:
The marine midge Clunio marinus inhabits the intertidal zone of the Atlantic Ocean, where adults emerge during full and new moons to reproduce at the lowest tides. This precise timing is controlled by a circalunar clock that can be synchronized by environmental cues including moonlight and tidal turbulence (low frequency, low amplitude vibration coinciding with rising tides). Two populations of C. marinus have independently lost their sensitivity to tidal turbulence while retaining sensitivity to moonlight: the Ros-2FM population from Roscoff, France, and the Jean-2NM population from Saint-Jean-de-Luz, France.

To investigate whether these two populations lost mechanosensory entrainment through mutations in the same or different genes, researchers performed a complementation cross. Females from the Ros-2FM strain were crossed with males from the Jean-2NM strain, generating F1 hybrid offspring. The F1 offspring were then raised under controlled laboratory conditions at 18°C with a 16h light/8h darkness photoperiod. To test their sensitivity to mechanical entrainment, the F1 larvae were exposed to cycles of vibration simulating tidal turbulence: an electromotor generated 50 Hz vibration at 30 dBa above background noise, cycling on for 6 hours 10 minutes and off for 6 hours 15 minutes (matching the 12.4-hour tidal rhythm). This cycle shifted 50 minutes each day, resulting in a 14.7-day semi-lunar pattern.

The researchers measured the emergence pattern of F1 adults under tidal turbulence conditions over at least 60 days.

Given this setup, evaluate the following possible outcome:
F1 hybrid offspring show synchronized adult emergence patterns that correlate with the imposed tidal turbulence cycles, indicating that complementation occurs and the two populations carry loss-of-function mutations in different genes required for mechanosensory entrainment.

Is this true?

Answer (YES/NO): YES